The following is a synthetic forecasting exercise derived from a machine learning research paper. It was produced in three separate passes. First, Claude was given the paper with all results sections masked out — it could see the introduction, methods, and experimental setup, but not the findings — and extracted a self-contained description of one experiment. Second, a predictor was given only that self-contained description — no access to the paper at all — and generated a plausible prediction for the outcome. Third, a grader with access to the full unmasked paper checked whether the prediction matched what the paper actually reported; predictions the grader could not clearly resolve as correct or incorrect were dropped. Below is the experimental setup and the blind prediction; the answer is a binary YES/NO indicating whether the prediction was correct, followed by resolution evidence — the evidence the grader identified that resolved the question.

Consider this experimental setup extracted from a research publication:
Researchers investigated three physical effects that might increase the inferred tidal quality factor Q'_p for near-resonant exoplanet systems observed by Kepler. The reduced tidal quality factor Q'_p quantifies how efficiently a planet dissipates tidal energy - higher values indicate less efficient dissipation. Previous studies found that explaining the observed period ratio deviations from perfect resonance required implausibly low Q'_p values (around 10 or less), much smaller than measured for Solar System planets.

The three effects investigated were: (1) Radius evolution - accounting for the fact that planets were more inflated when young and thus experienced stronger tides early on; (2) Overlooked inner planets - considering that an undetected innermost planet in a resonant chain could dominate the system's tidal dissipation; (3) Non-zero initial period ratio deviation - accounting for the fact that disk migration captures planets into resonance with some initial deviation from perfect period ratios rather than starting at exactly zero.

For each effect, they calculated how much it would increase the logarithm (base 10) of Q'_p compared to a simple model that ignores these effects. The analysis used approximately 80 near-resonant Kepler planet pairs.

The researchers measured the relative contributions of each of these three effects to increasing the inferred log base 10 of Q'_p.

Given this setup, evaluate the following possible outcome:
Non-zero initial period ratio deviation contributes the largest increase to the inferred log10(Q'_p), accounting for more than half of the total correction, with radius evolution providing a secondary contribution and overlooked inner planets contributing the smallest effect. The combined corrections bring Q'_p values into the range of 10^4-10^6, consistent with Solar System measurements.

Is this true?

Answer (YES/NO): NO